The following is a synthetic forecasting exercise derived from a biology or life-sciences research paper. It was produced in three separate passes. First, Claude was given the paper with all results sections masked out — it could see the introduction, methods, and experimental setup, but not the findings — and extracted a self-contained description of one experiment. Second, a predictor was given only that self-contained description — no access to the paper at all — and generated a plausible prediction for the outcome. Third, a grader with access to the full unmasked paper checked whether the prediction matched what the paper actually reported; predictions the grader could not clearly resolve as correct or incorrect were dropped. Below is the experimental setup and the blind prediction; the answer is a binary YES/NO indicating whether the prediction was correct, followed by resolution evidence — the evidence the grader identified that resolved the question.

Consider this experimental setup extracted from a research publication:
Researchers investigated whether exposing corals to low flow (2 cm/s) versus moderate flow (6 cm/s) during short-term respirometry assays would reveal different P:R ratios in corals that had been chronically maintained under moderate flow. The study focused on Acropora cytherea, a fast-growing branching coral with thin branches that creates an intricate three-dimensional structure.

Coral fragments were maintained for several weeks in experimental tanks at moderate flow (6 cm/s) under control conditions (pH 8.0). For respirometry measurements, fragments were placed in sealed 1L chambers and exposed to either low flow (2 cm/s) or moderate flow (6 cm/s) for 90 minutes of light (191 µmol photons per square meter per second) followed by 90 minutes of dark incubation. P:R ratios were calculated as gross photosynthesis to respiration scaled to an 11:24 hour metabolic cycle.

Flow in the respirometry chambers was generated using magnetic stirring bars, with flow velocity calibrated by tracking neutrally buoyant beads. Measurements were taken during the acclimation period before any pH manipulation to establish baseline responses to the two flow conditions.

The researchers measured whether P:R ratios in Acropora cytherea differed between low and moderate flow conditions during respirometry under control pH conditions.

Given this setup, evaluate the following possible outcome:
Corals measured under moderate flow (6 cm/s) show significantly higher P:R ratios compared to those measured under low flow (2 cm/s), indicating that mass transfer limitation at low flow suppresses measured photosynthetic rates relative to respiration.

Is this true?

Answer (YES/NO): YES